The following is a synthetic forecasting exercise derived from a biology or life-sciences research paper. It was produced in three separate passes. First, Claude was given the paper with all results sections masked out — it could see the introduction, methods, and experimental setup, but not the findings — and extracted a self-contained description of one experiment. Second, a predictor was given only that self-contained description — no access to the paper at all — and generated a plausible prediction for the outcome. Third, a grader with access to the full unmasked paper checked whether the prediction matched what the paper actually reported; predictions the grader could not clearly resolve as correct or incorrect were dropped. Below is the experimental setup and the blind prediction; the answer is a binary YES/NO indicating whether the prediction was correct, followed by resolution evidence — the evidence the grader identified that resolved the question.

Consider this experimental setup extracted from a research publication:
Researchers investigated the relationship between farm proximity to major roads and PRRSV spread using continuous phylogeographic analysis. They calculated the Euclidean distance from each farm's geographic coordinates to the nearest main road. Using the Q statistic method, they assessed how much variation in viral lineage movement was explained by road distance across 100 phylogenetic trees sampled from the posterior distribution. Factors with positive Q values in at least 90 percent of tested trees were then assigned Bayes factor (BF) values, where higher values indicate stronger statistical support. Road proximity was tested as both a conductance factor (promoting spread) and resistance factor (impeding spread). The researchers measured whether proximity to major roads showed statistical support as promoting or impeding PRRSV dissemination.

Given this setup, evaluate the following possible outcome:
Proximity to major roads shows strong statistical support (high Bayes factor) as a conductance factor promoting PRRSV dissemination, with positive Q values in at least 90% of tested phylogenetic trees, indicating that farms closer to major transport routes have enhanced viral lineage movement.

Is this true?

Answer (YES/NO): NO